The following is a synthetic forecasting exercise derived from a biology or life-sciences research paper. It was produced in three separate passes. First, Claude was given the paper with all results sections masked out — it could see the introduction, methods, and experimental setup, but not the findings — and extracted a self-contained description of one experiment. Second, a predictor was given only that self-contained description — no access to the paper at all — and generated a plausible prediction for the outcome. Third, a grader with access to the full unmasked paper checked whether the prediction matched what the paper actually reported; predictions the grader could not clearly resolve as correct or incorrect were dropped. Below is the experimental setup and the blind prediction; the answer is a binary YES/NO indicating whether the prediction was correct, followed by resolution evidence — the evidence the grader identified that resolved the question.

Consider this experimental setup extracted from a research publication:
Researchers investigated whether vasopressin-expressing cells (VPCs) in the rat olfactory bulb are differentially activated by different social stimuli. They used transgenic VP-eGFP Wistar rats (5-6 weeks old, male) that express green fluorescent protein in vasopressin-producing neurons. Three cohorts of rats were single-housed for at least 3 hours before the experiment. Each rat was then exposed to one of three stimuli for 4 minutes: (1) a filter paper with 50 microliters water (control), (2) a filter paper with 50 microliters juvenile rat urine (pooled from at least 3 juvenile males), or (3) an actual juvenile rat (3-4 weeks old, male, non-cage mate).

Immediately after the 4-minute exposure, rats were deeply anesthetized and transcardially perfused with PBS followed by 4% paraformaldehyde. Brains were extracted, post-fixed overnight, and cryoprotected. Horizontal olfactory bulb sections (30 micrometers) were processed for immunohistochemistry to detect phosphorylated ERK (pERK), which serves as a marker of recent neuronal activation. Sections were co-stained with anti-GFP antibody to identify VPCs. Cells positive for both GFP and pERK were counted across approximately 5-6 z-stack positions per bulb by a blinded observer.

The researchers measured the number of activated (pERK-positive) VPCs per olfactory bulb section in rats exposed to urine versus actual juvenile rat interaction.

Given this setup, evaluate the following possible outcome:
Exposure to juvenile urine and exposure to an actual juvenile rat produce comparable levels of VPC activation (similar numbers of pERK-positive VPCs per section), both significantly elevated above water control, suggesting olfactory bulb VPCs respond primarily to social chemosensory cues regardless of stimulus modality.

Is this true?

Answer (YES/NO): NO